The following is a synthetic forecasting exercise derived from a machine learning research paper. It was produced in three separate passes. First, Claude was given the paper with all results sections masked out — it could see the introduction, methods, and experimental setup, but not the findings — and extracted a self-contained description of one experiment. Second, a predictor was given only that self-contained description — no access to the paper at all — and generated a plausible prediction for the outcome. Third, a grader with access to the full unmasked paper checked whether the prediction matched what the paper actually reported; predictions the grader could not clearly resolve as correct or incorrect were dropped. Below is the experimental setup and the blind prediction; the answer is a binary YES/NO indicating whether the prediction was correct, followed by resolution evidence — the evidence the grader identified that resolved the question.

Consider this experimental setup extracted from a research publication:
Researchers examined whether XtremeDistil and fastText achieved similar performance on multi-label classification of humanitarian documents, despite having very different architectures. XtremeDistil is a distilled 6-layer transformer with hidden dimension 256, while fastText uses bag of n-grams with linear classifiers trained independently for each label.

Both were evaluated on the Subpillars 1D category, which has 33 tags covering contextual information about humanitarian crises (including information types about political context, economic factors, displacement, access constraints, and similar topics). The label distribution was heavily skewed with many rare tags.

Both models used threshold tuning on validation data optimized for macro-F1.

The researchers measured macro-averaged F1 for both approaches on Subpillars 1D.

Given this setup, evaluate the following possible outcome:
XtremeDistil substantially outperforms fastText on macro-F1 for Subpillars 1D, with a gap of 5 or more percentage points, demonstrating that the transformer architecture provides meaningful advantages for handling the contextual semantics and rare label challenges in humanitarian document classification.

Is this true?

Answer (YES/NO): NO